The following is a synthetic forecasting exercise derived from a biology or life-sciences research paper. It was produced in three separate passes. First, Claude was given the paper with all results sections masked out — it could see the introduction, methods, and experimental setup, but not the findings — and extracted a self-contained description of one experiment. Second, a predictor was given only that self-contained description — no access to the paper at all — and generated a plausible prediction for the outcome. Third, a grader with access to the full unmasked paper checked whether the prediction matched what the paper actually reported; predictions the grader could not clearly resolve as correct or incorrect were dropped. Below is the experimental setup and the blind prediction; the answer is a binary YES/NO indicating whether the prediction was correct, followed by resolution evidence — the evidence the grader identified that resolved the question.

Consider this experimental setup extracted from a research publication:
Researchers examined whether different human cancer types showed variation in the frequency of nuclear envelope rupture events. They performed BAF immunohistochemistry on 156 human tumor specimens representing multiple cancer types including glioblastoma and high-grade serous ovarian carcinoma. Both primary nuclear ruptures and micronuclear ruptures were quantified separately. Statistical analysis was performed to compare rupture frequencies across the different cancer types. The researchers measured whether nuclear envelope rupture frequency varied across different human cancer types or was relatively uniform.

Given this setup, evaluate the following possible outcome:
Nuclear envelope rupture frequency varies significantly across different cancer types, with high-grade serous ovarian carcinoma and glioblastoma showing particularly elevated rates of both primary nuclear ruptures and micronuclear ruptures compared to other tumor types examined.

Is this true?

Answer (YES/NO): YES